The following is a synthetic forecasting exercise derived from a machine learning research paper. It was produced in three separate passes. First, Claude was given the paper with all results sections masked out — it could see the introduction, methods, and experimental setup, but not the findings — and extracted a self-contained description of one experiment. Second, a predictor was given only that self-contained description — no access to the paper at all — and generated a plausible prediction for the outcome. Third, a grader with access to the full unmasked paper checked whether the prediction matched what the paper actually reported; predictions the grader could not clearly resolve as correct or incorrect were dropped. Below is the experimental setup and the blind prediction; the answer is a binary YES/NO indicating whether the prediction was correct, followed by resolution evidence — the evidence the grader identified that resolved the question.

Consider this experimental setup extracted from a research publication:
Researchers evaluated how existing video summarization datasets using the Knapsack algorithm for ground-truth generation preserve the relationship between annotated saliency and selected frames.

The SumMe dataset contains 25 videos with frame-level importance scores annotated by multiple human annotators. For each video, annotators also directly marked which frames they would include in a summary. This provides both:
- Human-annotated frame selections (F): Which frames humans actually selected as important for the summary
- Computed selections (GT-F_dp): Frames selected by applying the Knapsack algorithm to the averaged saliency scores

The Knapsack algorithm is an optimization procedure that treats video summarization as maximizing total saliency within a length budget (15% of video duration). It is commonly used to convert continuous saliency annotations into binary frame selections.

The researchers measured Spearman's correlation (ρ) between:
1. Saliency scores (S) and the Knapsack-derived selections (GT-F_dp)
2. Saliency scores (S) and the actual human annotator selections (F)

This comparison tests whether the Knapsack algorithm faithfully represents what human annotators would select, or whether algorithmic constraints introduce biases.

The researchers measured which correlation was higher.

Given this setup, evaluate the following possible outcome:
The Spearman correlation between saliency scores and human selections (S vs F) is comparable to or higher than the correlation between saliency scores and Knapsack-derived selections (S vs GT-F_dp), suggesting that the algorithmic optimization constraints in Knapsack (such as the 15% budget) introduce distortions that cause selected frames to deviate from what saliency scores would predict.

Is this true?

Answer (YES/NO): YES